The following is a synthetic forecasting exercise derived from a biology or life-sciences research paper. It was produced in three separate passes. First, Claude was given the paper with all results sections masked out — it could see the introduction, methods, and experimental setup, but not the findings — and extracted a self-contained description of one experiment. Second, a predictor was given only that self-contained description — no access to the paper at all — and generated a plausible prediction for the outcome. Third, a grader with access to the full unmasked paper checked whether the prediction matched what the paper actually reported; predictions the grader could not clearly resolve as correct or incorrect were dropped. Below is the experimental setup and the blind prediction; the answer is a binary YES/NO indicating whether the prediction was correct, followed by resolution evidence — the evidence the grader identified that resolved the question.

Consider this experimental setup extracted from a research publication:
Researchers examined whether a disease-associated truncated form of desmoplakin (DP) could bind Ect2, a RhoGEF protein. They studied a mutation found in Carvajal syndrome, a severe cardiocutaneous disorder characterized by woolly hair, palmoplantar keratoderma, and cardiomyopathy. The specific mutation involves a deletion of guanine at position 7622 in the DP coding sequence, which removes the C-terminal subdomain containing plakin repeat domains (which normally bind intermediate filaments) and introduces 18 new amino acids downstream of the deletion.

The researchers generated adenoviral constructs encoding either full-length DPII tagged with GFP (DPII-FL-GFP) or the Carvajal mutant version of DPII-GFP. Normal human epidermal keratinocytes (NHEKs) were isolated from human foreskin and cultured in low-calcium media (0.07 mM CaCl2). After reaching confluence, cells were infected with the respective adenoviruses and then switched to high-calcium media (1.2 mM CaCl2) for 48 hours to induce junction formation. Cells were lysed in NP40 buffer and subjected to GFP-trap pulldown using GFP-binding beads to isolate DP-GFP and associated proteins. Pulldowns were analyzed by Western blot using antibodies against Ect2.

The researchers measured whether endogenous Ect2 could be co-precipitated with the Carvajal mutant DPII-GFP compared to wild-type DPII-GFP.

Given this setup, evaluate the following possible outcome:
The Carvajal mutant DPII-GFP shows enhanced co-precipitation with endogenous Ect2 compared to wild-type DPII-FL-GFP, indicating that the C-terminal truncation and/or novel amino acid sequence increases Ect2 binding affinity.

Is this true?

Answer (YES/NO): NO